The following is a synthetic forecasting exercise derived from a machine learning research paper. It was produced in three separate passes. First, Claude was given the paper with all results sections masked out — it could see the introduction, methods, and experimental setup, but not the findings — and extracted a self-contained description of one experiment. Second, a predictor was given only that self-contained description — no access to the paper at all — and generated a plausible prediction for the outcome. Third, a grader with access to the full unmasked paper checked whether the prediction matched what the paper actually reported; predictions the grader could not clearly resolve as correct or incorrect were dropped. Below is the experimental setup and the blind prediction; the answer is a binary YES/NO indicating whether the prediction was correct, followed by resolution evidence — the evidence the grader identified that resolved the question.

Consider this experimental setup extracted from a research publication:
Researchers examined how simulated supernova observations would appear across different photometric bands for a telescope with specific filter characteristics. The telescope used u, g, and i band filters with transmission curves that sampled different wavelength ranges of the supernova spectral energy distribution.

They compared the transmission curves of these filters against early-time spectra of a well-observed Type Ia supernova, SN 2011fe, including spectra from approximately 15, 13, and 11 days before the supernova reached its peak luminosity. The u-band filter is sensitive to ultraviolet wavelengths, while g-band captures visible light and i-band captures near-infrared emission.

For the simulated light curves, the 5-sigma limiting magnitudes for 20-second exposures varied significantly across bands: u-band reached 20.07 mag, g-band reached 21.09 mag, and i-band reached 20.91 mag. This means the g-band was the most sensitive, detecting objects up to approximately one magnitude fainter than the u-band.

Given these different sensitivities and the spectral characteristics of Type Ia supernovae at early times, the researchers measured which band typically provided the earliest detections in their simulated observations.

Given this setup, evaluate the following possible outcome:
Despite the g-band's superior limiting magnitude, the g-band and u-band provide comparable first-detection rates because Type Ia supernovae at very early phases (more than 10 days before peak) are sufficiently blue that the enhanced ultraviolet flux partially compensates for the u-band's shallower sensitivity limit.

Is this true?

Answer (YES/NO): NO